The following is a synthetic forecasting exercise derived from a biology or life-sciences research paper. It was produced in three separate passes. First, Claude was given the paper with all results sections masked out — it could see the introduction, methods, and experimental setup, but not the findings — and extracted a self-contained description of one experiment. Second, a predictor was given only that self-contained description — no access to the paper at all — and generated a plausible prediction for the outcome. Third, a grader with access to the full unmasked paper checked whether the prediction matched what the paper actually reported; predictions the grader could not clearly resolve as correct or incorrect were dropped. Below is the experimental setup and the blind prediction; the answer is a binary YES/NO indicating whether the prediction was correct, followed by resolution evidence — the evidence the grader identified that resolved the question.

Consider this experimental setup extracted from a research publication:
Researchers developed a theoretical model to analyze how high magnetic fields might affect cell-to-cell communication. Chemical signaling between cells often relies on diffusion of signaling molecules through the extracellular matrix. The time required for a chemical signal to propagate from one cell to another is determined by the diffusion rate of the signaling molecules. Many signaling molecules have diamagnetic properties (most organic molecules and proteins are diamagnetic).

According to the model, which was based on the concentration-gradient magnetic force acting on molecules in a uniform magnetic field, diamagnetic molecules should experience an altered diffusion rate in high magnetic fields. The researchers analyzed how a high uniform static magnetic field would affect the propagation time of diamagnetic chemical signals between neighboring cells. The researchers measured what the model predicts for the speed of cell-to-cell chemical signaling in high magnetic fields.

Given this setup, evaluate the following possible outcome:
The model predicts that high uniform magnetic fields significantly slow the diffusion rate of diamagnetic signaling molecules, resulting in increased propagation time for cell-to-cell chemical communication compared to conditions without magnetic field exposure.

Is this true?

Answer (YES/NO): NO